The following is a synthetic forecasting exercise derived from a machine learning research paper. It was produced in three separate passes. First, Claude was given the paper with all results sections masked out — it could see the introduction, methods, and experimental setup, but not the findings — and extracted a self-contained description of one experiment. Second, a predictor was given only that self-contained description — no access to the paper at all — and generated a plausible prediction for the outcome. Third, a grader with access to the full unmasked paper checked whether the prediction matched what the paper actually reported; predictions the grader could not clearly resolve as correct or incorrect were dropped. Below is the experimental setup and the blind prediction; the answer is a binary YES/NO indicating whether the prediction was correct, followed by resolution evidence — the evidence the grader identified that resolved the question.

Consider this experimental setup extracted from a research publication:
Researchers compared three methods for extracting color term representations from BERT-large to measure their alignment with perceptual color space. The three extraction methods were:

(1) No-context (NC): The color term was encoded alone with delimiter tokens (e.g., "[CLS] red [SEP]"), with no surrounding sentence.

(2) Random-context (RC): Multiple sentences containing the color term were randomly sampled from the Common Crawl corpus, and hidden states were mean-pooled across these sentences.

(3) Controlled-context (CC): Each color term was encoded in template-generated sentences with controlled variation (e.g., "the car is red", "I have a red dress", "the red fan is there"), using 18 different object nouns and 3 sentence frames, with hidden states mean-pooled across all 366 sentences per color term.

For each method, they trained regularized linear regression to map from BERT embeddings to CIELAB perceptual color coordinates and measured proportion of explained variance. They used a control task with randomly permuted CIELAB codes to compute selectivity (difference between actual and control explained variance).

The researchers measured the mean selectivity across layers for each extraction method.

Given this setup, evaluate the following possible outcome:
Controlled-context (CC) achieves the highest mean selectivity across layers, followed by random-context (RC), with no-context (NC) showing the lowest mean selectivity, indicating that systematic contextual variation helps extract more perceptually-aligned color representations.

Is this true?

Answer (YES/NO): NO